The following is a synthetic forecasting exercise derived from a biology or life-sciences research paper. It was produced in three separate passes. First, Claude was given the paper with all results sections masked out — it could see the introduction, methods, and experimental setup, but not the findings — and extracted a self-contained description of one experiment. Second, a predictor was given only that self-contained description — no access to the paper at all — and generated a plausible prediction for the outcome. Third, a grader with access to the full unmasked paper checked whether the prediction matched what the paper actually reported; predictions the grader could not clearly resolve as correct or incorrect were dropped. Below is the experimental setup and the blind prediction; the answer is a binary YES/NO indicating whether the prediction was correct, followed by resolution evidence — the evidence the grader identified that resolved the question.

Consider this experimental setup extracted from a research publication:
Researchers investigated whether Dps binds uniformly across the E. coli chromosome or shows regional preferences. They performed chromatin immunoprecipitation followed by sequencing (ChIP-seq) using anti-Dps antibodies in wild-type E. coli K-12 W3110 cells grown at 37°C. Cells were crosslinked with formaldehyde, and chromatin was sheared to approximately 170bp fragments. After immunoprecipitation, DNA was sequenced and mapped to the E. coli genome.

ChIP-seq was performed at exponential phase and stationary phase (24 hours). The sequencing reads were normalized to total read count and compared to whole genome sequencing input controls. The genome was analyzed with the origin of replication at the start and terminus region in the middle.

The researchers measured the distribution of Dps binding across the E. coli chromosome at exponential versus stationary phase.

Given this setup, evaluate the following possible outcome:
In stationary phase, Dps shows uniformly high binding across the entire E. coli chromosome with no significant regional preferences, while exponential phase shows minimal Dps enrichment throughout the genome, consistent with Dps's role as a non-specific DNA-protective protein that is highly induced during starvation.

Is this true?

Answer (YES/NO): NO